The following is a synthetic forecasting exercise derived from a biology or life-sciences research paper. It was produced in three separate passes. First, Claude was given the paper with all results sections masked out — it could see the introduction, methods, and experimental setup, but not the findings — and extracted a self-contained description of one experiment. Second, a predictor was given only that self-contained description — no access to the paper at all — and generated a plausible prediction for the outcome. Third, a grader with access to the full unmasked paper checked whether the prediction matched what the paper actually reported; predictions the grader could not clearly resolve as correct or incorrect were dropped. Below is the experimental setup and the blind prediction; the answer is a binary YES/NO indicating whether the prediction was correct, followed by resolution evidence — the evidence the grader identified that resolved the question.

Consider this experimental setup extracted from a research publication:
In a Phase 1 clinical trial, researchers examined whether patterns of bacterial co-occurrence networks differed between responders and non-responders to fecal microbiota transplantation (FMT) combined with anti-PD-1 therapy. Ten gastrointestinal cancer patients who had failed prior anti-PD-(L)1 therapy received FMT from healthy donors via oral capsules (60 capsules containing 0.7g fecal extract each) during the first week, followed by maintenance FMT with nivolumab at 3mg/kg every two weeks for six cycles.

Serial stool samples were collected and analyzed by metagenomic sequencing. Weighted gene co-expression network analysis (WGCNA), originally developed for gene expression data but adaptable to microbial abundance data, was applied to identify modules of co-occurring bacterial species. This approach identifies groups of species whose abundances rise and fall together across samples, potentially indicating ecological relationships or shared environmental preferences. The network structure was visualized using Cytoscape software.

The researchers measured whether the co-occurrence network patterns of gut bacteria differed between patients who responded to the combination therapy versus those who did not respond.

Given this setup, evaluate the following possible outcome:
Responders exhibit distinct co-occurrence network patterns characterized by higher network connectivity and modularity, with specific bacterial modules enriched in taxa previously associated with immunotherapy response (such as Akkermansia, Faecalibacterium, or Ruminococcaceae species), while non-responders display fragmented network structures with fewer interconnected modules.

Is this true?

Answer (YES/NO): YES